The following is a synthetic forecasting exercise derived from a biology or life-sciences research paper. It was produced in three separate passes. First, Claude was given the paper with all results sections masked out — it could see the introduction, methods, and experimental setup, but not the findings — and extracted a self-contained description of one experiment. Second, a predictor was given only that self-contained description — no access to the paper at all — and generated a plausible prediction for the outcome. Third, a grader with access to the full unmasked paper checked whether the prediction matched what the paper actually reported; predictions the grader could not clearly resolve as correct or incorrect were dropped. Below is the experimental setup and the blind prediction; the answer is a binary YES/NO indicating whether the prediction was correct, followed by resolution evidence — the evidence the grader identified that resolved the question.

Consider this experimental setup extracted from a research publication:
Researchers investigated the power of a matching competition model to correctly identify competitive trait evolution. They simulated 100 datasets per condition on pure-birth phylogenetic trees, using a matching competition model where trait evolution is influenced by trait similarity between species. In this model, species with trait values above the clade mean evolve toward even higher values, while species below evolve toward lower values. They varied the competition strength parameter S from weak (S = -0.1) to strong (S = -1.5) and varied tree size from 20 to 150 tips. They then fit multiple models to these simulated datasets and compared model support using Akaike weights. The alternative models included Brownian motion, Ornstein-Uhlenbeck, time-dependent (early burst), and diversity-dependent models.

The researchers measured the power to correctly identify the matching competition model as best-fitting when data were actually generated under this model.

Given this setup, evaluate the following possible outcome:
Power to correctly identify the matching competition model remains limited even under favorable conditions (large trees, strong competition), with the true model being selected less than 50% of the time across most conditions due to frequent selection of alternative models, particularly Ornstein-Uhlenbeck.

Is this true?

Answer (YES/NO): NO